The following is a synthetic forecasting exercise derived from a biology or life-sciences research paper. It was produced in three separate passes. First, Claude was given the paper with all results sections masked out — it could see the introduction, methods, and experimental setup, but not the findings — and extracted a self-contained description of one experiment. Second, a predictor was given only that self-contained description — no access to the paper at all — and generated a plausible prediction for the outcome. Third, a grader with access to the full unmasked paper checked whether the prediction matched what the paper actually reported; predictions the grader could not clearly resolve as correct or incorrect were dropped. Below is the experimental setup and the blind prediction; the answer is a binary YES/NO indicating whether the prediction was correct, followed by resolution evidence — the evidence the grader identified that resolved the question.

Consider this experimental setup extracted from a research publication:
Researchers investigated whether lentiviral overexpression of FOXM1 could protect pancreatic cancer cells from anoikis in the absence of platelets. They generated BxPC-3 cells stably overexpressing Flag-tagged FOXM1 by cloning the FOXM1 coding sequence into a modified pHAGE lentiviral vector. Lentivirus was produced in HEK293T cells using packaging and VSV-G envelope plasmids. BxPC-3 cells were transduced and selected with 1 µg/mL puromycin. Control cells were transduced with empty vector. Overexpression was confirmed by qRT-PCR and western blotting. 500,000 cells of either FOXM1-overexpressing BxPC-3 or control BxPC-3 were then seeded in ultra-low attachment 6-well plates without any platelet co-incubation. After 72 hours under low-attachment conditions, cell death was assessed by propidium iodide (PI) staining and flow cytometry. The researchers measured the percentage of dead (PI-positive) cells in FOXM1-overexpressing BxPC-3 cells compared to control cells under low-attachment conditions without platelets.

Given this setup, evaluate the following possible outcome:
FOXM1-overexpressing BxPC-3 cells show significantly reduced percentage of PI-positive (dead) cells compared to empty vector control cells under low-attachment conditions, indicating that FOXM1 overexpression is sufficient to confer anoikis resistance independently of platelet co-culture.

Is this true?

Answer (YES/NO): NO